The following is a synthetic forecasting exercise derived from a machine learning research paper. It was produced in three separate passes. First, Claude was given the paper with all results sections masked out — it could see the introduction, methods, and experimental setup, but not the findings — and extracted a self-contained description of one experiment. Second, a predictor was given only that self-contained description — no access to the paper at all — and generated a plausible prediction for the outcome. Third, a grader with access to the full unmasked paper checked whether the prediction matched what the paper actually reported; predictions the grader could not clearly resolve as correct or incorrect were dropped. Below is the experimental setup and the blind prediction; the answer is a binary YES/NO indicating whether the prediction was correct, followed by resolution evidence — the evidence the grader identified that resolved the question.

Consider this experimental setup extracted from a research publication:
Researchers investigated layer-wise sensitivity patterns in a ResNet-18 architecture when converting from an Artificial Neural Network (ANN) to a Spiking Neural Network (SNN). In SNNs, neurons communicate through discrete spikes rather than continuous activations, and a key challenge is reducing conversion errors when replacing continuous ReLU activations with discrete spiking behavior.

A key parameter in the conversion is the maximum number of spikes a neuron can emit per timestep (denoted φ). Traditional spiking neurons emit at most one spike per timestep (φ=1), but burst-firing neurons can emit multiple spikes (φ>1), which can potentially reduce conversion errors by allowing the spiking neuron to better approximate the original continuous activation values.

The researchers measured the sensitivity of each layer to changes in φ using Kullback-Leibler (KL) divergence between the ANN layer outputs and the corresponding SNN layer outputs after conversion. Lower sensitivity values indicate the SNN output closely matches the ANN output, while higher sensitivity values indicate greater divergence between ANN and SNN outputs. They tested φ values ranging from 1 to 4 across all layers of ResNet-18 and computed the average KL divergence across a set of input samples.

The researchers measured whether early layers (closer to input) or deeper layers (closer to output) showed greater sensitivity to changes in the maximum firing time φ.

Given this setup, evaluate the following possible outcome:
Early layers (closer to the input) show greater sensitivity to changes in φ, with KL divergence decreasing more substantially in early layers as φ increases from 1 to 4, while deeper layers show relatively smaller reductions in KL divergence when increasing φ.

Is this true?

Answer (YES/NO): NO